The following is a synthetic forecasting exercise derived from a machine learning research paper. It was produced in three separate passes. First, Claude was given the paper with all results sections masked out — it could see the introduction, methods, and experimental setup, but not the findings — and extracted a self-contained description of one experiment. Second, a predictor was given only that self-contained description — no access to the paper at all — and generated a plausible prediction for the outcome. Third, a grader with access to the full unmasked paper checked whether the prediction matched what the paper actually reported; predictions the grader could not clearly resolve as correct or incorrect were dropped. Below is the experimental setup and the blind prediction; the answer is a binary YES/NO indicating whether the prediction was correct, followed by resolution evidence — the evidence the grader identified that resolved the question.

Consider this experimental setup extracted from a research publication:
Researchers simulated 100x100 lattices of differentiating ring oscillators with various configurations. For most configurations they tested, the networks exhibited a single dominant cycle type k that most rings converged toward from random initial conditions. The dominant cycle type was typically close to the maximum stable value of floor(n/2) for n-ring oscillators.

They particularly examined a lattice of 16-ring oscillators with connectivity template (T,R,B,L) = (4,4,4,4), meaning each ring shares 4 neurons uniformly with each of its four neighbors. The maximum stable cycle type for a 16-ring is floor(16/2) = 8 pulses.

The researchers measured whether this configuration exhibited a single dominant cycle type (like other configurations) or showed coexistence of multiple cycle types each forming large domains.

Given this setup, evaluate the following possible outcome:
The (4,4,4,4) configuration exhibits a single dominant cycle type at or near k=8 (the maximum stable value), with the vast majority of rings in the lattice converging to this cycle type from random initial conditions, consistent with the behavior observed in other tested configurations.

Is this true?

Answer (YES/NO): NO